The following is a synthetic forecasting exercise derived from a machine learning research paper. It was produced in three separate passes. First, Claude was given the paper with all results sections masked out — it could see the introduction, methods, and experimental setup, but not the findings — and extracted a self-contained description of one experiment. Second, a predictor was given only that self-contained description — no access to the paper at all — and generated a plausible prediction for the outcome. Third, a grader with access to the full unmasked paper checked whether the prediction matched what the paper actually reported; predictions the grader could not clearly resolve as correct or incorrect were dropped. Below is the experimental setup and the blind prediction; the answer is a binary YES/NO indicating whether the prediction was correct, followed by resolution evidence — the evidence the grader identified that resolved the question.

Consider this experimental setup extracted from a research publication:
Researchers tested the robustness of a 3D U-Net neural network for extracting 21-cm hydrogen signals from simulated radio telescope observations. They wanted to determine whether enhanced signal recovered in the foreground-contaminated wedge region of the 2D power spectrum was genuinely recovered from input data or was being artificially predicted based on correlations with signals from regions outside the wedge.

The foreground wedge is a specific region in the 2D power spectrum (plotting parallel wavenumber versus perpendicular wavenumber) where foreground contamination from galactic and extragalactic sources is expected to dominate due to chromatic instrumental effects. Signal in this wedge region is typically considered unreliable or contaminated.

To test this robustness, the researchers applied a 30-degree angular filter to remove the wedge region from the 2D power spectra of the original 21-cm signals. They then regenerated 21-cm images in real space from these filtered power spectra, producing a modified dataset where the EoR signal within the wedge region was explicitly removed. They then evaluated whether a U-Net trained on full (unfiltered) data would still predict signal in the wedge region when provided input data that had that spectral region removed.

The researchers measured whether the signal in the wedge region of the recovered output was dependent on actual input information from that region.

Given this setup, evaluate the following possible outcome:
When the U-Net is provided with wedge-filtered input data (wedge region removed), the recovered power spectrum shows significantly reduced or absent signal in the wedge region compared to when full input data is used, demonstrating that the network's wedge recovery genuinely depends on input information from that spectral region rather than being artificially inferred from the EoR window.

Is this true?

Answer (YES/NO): YES